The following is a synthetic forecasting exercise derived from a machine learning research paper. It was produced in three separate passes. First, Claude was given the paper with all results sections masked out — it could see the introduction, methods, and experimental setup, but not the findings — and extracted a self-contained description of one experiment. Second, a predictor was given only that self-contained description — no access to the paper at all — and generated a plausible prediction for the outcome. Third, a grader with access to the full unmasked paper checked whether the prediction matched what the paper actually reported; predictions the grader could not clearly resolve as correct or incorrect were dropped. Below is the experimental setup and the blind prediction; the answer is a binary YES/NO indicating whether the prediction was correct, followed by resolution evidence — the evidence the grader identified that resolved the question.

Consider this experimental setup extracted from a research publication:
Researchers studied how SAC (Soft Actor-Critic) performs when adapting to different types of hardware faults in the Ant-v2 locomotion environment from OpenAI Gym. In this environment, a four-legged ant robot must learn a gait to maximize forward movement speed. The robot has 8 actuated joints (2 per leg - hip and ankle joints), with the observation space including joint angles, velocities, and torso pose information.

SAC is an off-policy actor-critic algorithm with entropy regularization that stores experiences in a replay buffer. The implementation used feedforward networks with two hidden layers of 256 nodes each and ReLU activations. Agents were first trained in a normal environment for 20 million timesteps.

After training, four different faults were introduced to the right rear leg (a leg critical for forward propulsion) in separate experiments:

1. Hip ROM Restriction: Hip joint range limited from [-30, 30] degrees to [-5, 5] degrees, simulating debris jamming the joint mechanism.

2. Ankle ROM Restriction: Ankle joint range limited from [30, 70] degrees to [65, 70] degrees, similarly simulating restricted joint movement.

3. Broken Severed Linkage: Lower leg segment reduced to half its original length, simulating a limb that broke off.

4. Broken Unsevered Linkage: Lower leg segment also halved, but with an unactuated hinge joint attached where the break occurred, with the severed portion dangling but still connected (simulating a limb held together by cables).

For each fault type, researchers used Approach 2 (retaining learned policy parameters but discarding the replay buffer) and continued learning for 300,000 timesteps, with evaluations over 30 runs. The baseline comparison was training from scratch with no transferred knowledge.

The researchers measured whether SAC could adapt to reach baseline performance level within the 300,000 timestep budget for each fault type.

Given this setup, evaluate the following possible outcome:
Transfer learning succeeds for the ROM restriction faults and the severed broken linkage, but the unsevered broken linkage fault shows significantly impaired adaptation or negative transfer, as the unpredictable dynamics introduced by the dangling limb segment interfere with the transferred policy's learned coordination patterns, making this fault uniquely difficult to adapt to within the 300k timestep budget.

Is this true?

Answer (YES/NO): NO